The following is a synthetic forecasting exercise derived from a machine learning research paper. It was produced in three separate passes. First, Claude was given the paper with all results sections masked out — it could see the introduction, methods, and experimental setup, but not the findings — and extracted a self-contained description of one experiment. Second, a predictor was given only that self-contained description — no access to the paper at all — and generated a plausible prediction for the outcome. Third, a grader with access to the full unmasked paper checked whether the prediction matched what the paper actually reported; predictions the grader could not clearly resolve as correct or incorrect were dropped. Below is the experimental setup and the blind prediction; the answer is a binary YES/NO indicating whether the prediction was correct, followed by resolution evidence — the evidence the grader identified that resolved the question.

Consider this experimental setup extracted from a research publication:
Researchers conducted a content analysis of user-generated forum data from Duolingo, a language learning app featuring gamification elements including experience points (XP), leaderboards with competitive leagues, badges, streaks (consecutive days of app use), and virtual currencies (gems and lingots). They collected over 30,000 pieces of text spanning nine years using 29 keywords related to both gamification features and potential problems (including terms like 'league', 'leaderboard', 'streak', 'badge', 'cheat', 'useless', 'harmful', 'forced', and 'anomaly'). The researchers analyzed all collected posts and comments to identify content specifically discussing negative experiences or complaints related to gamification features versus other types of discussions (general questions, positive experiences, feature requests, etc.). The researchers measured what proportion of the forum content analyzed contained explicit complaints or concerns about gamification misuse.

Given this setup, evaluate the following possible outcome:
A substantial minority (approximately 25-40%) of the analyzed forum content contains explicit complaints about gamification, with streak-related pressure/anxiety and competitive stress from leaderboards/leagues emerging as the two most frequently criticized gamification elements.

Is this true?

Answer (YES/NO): NO